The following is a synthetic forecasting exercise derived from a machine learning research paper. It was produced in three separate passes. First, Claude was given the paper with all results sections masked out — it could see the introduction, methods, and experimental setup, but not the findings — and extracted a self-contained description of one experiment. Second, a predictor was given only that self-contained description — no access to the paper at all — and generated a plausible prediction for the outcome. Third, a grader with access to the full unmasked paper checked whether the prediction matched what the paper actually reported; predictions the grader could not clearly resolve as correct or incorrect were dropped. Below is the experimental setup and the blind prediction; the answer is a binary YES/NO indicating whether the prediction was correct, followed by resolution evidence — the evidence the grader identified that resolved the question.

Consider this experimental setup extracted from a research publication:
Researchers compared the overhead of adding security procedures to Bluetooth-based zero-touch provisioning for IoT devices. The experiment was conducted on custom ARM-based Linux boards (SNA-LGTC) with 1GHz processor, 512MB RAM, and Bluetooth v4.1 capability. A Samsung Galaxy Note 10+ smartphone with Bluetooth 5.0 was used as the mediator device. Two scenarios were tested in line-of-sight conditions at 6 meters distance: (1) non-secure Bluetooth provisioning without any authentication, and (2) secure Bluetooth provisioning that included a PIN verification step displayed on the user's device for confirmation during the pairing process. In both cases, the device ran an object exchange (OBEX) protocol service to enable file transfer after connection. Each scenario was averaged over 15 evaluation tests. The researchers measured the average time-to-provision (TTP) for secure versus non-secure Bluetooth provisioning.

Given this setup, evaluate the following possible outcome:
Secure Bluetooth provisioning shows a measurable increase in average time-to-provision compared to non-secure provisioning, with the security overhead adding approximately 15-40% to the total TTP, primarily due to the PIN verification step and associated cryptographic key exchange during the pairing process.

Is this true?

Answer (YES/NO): NO